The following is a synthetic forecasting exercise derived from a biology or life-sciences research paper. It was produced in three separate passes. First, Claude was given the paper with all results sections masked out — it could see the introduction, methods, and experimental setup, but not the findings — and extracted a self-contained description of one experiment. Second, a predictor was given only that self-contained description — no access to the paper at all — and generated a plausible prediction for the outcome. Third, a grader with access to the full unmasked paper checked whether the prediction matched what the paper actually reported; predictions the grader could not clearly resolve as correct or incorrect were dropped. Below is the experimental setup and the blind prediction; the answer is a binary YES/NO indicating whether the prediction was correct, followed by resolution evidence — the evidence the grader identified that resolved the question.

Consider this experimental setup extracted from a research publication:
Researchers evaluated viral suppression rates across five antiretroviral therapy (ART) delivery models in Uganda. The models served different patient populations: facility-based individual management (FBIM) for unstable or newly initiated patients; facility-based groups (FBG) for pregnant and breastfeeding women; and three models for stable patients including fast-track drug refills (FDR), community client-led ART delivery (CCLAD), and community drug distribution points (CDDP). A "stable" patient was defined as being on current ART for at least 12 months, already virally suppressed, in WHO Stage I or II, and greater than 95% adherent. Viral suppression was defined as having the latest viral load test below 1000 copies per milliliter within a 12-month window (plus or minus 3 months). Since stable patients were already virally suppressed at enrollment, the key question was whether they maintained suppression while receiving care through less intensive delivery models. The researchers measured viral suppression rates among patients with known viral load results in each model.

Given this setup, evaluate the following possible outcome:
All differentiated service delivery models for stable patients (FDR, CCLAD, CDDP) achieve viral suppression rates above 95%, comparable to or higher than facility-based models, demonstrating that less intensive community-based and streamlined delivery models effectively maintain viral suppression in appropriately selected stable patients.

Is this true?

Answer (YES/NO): NO